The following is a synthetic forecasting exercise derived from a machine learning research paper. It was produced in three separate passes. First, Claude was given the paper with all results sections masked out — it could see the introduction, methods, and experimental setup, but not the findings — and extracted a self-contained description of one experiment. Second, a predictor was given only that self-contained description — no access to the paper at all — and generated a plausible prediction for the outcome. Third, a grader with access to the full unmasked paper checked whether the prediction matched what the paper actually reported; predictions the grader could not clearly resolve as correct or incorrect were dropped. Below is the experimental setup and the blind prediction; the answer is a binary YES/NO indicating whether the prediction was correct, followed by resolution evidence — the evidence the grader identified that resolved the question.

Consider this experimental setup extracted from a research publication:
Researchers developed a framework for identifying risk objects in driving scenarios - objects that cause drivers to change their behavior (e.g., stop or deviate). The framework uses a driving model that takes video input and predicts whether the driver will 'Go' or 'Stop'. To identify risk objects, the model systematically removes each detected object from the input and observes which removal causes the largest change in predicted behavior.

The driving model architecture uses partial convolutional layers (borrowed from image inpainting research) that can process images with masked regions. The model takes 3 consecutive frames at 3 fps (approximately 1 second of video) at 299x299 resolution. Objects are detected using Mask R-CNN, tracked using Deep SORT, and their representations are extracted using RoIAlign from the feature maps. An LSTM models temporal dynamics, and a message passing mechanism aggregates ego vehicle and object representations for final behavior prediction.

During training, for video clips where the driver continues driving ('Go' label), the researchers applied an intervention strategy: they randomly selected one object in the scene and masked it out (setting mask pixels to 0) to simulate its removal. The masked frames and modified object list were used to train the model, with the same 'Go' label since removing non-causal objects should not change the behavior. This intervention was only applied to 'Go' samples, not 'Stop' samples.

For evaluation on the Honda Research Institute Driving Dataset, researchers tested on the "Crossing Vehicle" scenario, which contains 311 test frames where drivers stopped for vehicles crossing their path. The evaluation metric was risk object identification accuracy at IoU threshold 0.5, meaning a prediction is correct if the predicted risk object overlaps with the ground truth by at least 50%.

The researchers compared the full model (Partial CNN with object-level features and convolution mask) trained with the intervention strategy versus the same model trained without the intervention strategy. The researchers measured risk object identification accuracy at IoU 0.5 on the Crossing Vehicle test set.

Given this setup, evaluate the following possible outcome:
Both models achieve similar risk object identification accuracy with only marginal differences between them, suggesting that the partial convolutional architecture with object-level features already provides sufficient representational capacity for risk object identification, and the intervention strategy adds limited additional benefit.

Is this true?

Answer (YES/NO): NO